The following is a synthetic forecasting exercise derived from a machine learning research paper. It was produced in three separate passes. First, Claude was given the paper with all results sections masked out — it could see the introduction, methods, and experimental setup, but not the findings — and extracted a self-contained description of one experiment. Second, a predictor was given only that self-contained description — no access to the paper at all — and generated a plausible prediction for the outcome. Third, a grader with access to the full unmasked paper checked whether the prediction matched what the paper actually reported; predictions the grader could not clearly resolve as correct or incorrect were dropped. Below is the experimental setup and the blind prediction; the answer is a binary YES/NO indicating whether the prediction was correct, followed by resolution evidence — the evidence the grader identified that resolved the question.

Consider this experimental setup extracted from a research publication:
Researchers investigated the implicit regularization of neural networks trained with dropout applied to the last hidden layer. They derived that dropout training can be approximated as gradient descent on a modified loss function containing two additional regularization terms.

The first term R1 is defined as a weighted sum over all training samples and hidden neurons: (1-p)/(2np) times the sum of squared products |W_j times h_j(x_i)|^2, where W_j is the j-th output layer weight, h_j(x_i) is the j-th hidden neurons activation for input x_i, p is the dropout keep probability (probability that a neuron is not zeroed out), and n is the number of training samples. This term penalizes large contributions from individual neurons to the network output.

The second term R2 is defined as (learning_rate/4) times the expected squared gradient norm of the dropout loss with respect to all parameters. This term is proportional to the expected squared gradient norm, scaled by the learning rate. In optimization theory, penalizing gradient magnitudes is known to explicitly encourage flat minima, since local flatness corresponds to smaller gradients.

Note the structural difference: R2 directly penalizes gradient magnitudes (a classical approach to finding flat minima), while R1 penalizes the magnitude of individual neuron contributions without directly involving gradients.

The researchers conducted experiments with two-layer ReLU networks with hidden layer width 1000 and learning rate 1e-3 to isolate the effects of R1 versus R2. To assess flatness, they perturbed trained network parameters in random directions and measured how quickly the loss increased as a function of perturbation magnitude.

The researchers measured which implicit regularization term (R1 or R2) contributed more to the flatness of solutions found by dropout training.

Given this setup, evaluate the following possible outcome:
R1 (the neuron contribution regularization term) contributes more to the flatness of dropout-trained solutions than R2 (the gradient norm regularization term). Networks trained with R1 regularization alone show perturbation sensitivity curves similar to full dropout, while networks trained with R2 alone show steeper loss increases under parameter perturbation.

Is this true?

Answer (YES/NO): YES